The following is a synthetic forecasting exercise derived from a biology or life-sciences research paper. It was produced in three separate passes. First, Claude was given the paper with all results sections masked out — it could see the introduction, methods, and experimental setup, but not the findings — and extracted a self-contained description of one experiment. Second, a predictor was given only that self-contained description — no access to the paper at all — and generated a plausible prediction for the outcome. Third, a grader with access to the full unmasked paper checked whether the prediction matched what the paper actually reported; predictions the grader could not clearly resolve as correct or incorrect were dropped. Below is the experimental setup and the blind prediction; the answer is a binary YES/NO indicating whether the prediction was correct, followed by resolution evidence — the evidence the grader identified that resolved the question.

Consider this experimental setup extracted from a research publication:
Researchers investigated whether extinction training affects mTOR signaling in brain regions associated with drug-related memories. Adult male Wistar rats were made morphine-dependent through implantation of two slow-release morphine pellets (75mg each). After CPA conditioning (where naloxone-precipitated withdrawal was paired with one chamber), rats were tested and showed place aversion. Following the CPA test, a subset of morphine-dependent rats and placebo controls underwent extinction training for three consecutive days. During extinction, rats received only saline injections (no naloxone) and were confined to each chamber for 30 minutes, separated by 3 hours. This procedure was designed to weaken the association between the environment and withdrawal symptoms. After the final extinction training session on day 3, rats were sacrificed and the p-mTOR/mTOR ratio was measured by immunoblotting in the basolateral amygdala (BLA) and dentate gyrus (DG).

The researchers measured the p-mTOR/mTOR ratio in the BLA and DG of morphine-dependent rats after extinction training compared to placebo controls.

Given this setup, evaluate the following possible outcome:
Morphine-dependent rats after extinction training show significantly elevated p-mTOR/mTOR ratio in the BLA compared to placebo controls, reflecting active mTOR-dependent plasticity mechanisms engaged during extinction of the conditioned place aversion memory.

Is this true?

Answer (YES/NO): NO